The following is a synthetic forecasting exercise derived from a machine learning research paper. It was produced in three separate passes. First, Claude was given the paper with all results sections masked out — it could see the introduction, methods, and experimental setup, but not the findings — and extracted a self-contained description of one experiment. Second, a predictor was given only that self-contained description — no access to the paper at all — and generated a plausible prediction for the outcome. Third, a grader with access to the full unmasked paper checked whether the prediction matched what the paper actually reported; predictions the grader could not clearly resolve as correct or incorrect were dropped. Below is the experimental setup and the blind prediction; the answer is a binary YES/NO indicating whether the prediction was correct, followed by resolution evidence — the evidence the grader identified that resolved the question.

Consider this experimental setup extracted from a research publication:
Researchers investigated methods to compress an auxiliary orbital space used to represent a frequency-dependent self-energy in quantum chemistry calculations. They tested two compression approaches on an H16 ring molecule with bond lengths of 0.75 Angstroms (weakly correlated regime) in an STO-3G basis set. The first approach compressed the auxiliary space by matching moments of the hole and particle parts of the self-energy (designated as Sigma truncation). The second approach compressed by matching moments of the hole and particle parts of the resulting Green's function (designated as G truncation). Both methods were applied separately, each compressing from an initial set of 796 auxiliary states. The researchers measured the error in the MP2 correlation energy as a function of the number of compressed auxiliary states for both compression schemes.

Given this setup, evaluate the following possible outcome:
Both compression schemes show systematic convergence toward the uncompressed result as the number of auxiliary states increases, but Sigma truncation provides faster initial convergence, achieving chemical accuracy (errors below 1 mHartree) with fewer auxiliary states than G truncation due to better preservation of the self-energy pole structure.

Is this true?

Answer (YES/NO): NO